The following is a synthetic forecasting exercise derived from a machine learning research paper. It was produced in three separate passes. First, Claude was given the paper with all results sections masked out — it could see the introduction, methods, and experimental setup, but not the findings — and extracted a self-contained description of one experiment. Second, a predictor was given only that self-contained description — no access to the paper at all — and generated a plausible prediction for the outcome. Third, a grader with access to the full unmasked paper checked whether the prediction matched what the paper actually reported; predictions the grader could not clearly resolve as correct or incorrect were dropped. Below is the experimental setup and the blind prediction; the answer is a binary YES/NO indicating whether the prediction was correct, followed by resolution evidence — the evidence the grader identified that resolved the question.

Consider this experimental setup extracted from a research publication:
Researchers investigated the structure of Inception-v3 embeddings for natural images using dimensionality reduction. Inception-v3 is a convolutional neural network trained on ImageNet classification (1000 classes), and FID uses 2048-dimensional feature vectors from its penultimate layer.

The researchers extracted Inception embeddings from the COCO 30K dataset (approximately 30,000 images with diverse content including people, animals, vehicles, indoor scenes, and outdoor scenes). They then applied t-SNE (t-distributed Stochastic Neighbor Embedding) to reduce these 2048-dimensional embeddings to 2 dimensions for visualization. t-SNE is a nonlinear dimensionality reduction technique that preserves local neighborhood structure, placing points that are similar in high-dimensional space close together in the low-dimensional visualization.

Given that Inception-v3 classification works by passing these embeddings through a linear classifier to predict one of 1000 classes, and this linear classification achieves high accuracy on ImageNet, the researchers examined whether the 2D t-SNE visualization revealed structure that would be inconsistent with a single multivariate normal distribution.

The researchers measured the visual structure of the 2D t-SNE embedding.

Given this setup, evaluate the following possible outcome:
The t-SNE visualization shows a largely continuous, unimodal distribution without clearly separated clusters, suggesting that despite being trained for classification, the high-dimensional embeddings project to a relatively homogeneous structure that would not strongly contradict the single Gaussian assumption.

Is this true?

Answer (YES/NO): NO